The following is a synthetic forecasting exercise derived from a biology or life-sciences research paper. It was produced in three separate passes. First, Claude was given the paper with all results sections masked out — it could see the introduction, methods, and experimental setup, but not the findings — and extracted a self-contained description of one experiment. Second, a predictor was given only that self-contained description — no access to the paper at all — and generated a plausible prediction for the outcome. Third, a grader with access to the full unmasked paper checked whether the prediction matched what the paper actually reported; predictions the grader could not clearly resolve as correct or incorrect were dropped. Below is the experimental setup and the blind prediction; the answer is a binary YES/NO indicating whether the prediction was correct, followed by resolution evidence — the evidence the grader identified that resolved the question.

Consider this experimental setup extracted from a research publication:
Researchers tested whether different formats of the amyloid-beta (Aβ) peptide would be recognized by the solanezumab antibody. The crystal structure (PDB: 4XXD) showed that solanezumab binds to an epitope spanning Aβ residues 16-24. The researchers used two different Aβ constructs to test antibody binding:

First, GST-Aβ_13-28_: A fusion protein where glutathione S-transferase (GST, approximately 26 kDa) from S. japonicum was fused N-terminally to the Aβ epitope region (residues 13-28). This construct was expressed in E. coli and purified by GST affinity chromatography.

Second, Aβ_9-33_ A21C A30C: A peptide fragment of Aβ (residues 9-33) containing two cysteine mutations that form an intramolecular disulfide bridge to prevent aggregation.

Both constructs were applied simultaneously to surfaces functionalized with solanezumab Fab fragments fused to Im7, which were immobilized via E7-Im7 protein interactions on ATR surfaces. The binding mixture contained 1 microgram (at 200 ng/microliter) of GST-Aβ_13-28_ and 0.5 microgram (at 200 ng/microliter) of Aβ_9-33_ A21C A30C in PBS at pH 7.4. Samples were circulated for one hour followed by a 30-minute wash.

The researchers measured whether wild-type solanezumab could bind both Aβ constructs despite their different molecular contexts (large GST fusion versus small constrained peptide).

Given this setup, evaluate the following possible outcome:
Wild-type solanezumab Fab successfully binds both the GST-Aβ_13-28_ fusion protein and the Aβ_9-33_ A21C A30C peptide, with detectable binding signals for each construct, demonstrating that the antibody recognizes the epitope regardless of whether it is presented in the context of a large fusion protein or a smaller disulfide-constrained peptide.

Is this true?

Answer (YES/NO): YES